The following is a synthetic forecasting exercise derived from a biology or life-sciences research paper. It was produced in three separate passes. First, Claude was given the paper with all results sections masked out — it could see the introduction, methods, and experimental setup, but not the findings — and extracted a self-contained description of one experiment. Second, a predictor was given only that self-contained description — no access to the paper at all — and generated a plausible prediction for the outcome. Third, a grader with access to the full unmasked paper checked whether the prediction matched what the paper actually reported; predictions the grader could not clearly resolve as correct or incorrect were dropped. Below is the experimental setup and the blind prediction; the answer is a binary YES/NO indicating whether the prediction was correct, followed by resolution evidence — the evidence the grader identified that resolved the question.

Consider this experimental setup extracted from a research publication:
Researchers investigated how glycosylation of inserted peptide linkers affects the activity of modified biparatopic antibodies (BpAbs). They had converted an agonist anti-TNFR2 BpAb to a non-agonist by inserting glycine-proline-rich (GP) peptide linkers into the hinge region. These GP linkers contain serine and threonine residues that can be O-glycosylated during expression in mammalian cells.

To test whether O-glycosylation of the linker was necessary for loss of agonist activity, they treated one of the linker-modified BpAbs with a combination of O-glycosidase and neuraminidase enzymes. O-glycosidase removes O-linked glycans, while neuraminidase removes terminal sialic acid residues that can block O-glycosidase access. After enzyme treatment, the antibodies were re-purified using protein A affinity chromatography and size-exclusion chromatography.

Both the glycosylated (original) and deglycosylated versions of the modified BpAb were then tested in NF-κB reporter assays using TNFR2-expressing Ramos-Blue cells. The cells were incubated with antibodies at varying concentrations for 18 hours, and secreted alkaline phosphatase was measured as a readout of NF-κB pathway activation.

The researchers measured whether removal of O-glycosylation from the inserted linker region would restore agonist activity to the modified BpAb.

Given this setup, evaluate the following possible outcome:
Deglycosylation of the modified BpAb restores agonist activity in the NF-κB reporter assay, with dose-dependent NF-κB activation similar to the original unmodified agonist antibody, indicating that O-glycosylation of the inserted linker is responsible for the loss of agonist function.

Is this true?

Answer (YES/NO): NO